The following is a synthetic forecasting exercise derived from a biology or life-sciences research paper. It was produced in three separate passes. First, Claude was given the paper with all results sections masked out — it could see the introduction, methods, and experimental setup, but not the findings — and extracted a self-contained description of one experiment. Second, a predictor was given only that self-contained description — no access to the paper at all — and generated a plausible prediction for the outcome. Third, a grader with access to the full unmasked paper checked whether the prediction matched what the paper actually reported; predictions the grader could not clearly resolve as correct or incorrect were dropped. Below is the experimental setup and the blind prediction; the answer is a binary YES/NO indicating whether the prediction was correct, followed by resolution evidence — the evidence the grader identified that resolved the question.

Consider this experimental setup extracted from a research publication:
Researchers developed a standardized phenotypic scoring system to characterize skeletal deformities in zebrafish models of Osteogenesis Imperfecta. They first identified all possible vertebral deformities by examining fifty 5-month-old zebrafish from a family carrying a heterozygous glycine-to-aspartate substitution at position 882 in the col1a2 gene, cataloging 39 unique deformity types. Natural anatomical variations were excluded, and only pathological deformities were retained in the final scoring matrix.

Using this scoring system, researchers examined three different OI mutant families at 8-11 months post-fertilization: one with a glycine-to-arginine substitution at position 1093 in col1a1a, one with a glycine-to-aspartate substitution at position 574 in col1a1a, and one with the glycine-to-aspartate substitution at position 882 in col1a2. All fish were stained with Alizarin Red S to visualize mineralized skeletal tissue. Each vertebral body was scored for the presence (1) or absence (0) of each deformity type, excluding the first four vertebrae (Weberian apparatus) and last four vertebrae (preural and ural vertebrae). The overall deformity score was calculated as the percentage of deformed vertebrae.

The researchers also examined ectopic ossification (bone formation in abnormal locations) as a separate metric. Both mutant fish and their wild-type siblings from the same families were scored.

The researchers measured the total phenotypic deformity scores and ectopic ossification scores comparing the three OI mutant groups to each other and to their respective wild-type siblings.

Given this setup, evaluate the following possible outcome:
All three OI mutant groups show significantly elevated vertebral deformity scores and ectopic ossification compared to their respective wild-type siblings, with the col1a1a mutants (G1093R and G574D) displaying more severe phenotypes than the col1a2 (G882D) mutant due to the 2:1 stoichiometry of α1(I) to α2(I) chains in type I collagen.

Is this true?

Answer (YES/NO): NO